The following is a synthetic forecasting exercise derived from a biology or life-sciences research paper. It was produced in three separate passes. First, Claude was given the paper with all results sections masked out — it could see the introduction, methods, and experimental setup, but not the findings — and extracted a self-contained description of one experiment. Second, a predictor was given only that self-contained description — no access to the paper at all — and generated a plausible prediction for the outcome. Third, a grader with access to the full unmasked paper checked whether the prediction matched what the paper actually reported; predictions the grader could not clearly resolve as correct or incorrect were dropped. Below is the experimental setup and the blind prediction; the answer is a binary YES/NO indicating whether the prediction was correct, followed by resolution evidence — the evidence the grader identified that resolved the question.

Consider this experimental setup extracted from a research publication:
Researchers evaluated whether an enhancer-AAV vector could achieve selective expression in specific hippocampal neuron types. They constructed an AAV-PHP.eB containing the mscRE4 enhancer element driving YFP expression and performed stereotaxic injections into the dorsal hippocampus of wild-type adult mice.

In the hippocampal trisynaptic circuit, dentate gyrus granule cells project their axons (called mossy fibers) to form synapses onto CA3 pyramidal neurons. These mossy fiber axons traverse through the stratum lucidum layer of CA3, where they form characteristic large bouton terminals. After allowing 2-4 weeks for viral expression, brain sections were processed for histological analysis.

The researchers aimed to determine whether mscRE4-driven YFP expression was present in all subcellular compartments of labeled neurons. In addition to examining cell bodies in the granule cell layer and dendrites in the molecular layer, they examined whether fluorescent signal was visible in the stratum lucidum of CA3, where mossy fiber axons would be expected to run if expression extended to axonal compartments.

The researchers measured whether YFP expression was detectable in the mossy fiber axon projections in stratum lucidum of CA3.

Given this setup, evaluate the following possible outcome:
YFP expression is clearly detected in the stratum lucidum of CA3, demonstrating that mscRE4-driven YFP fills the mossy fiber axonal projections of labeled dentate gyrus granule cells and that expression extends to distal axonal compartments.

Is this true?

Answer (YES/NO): YES